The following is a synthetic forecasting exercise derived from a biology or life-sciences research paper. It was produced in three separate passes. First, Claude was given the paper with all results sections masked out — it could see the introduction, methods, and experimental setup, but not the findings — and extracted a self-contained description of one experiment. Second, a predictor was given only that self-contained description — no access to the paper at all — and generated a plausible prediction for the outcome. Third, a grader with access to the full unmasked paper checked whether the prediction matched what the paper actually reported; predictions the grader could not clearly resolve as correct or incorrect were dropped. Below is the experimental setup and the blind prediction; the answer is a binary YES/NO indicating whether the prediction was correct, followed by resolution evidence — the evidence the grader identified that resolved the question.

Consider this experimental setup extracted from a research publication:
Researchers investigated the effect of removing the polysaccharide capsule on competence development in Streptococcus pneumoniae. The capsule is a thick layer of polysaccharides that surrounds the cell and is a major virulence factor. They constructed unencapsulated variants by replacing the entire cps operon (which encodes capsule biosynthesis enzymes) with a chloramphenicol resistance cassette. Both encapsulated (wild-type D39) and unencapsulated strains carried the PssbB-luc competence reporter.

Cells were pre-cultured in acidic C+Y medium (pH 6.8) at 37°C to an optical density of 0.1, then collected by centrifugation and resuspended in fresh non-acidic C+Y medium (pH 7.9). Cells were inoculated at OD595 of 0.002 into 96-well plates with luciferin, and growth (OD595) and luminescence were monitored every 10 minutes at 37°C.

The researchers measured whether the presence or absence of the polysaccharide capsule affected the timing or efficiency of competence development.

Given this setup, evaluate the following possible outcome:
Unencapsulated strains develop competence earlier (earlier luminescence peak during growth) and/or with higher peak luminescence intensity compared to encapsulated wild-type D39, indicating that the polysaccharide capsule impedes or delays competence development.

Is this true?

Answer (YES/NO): NO